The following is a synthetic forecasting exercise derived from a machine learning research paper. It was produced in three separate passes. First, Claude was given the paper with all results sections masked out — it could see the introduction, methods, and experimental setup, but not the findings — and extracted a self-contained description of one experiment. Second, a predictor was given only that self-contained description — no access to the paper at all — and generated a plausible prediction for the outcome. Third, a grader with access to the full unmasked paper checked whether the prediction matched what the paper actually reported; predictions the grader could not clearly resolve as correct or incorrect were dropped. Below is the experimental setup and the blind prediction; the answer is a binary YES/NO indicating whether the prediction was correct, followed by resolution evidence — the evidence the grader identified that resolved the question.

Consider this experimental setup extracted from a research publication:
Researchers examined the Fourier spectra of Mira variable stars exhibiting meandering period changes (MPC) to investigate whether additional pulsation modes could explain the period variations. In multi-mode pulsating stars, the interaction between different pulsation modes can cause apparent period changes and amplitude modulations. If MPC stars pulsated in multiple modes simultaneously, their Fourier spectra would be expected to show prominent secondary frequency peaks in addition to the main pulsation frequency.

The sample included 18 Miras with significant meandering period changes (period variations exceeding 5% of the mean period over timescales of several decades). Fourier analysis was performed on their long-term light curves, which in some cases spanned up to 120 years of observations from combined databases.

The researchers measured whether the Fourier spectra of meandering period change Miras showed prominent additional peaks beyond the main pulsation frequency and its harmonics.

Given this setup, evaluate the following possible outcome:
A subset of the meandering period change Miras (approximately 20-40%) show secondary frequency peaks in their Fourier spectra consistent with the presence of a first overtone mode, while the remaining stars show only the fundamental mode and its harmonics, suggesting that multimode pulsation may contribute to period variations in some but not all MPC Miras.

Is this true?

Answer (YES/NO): NO